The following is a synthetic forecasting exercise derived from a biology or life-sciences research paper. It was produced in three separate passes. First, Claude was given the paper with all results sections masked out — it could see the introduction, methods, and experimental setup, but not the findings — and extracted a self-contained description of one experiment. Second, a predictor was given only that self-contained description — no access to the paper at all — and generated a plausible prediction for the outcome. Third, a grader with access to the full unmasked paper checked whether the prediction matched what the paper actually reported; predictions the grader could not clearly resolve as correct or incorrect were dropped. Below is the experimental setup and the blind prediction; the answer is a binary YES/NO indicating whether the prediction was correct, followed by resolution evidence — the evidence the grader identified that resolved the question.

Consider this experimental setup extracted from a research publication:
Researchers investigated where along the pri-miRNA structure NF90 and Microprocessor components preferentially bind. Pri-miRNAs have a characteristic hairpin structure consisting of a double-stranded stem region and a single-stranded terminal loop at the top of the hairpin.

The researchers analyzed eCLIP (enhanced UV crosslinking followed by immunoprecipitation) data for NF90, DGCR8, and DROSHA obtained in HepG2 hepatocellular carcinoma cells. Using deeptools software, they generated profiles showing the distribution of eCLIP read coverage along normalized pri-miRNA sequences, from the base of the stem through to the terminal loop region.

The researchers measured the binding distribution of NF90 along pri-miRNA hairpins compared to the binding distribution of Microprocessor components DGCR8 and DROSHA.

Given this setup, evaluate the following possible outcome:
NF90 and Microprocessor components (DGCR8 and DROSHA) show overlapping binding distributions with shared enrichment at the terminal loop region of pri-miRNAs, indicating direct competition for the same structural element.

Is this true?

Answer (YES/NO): NO